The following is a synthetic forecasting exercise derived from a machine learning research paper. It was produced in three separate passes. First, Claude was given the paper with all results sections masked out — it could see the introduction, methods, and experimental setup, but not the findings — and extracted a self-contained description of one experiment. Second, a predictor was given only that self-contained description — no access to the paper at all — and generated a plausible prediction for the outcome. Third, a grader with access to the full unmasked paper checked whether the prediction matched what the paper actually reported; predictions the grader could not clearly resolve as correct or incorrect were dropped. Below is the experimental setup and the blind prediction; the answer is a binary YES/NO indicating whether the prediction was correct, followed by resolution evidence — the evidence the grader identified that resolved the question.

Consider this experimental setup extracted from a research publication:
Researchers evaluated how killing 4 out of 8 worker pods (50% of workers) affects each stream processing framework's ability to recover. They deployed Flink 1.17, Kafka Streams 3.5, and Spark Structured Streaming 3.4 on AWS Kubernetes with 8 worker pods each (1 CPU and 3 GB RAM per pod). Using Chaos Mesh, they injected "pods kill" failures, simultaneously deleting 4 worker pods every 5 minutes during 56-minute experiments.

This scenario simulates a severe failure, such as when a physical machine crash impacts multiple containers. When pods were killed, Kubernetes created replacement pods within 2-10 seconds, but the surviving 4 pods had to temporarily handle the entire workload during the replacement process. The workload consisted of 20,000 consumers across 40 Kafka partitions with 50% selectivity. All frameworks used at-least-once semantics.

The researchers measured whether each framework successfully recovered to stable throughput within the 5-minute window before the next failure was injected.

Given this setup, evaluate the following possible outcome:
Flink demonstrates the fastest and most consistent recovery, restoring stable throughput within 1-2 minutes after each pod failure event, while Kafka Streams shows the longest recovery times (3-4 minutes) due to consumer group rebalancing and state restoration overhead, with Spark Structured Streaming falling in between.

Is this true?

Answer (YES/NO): NO